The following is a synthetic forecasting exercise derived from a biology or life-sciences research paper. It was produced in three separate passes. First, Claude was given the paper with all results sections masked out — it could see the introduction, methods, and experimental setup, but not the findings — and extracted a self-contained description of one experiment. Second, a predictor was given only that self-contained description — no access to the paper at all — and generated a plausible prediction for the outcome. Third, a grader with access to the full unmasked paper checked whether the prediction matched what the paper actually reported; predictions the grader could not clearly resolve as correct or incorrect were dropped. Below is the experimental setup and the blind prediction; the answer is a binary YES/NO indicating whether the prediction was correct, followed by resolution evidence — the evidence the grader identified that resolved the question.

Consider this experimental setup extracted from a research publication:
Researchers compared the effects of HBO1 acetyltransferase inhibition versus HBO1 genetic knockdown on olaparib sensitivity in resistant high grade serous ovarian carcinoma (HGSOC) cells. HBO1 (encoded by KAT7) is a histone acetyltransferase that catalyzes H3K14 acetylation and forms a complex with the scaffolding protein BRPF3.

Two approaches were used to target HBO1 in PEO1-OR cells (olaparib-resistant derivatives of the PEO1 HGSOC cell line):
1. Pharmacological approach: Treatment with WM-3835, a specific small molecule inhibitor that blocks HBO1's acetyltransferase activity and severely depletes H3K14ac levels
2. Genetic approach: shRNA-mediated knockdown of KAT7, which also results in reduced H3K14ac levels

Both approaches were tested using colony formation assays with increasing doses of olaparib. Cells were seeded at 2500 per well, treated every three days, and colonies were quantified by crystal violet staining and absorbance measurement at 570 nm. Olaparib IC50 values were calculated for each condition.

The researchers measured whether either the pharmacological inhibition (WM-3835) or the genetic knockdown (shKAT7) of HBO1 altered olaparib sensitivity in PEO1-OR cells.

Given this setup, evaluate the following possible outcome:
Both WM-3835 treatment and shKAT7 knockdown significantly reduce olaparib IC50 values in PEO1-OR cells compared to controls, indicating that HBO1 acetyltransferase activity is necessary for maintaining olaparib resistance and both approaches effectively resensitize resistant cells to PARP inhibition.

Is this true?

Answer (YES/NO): NO